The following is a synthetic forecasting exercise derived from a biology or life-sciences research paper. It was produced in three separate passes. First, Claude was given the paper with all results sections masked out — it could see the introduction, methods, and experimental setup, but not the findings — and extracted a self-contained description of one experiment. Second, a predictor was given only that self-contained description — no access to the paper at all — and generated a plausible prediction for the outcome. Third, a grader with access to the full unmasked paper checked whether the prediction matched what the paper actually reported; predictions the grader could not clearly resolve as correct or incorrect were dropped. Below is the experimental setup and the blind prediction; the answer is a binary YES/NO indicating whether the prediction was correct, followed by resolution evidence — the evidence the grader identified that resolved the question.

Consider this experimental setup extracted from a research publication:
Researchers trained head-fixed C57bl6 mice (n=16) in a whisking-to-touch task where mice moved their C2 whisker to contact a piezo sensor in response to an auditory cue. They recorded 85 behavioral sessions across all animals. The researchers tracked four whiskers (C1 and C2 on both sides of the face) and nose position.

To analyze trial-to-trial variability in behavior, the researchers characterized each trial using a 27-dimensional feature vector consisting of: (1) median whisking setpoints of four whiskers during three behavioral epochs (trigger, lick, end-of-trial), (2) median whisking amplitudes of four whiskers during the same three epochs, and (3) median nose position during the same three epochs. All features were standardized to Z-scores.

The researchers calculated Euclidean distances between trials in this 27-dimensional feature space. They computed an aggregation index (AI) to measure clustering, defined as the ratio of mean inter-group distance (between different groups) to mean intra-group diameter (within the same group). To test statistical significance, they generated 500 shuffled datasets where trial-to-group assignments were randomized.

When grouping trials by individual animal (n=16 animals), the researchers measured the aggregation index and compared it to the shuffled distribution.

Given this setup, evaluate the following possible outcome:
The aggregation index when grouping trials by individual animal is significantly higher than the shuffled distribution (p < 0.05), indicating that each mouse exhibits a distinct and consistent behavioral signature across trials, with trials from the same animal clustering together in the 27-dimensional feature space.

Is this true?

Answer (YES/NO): YES